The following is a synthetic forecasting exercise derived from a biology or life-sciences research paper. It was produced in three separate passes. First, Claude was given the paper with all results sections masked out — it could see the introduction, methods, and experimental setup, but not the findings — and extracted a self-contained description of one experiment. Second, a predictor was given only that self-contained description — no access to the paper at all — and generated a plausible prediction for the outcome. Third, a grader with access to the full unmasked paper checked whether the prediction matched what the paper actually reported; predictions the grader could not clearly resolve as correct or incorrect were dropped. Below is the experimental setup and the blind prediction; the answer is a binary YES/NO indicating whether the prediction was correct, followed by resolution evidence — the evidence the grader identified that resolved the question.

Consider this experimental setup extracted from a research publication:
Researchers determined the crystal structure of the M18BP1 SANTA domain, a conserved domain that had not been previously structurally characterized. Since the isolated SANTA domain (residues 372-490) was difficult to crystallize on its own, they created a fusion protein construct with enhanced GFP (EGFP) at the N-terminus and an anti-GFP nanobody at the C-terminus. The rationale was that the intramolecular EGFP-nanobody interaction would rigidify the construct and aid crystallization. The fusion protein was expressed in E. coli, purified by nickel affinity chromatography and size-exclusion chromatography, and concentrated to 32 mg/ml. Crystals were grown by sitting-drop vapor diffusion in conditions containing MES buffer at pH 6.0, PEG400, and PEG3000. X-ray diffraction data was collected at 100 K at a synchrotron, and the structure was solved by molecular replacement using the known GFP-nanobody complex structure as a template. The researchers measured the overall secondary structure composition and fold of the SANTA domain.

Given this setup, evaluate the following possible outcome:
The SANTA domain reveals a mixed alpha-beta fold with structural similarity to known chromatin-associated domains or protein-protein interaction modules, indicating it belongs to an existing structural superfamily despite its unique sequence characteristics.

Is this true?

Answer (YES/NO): NO